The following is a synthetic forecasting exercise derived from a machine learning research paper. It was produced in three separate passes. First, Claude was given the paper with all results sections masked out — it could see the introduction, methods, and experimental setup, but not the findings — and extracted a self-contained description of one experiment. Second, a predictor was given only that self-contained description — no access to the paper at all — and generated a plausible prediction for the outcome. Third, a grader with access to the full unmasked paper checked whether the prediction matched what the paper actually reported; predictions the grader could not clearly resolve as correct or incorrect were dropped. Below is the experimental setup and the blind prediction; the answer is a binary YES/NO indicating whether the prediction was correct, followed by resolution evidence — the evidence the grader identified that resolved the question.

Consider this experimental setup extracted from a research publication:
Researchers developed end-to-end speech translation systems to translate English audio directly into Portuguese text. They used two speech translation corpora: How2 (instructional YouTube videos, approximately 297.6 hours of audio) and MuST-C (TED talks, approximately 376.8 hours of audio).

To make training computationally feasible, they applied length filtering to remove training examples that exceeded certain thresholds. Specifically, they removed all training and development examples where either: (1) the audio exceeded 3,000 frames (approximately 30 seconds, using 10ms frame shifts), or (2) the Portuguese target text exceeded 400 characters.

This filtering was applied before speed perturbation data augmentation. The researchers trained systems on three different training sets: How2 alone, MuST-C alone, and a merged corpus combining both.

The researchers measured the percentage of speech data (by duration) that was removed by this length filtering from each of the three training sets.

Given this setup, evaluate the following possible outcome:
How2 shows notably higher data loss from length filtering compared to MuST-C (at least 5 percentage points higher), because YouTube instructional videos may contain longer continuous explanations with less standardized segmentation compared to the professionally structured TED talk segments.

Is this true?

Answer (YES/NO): NO